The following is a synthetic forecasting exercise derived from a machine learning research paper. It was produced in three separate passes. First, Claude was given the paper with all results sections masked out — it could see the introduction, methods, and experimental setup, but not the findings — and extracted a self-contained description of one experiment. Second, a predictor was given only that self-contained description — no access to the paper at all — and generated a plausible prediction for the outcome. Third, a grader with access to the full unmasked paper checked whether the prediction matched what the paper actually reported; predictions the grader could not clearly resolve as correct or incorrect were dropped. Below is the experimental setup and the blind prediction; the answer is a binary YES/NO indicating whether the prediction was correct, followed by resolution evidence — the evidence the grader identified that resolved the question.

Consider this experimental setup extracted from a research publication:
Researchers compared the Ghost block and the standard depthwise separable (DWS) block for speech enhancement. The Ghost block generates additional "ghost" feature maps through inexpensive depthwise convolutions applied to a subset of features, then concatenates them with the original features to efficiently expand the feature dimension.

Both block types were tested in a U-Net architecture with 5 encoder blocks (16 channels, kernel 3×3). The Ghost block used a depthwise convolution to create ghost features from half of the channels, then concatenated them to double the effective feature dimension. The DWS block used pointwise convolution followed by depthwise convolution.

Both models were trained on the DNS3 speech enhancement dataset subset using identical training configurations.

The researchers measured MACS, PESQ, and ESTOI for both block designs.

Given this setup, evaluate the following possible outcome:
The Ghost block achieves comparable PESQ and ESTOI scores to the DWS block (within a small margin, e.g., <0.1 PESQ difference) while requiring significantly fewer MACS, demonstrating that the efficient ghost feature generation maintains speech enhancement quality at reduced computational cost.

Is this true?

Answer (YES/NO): NO